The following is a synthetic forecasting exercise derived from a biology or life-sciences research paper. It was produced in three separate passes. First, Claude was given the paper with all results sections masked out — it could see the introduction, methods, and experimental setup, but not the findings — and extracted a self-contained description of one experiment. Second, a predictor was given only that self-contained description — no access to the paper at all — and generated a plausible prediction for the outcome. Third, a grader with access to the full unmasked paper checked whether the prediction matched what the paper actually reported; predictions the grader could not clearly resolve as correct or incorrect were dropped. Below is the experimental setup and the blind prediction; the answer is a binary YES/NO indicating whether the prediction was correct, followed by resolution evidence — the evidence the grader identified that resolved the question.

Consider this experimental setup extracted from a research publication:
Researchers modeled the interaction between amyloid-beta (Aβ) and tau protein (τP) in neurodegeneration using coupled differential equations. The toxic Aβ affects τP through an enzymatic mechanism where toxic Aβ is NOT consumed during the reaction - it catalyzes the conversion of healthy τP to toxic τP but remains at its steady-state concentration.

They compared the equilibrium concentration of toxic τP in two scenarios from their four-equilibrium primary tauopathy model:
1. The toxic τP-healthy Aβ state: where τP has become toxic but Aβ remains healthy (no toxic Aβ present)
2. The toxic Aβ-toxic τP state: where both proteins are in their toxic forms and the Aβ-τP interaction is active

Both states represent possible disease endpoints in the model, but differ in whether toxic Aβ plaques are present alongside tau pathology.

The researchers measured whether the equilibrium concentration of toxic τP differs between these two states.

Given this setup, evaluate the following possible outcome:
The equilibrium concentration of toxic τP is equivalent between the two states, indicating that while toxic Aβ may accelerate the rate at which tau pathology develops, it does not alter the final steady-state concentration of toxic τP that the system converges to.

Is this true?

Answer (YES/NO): NO